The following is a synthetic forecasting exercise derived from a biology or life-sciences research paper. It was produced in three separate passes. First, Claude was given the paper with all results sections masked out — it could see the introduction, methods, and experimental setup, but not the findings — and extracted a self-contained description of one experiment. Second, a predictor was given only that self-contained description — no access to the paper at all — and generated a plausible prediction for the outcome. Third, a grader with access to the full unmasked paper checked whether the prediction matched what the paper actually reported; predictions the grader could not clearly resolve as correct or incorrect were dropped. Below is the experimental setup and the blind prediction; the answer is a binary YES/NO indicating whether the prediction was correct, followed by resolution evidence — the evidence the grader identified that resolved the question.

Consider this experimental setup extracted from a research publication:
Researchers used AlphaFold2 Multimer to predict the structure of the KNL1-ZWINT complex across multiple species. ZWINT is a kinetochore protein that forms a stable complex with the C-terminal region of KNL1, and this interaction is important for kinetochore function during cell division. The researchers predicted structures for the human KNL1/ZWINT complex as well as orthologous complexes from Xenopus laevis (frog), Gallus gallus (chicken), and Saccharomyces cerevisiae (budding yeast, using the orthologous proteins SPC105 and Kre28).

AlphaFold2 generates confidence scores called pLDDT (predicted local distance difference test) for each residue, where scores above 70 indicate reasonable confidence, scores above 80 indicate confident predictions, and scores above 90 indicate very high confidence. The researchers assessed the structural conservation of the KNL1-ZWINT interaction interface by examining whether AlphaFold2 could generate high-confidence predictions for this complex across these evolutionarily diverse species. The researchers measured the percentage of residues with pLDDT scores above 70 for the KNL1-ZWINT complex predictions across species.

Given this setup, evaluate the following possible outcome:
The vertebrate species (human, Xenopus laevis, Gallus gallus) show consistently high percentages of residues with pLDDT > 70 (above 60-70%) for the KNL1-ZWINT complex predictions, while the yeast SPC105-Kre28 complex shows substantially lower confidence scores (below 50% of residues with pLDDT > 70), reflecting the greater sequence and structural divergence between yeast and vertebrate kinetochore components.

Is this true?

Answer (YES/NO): NO